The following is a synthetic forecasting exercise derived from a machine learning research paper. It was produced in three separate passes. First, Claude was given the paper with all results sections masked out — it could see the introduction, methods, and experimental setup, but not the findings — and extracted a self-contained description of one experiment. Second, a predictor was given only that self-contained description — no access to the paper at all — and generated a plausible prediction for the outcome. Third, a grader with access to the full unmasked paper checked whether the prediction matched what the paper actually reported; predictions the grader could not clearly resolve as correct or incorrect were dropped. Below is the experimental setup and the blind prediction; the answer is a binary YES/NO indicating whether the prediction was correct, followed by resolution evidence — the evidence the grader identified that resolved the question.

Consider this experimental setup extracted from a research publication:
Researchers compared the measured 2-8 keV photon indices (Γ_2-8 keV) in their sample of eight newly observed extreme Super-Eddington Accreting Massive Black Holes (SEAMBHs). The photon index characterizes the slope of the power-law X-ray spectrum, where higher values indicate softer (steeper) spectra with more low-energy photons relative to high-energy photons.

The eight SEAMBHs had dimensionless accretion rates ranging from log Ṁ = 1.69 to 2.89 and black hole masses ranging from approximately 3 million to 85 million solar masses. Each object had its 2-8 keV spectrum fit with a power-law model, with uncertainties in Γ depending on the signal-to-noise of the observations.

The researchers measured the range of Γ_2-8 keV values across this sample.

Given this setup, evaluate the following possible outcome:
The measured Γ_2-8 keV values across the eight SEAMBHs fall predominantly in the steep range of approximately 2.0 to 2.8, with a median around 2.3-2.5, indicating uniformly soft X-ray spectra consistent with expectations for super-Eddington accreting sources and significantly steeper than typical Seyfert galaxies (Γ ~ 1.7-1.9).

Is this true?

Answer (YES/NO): NO